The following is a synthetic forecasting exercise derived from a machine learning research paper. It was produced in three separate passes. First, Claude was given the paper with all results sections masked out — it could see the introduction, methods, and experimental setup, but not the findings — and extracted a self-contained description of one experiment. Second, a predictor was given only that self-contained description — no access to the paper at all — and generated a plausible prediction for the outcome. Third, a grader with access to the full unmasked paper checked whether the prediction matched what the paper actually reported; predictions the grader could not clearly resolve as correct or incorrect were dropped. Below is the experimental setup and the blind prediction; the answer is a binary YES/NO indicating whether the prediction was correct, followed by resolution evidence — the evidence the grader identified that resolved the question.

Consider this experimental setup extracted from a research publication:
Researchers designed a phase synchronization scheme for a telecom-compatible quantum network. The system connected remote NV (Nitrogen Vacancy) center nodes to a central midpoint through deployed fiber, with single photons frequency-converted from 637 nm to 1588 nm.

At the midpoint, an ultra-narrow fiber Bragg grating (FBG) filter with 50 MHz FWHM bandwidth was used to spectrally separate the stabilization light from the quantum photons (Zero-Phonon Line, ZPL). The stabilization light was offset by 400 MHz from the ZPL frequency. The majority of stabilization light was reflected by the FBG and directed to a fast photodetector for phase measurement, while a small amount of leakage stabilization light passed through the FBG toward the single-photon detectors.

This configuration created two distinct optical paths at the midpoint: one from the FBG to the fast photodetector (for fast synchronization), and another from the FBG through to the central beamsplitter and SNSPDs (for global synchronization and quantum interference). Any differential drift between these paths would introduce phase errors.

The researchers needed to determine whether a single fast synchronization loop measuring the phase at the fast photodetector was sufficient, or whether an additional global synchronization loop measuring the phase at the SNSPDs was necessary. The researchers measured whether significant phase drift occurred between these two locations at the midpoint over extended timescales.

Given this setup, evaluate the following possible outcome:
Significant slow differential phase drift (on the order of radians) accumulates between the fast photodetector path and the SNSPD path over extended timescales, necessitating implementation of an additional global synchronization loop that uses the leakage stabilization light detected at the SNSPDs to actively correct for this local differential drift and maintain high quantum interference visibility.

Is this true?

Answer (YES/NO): YES